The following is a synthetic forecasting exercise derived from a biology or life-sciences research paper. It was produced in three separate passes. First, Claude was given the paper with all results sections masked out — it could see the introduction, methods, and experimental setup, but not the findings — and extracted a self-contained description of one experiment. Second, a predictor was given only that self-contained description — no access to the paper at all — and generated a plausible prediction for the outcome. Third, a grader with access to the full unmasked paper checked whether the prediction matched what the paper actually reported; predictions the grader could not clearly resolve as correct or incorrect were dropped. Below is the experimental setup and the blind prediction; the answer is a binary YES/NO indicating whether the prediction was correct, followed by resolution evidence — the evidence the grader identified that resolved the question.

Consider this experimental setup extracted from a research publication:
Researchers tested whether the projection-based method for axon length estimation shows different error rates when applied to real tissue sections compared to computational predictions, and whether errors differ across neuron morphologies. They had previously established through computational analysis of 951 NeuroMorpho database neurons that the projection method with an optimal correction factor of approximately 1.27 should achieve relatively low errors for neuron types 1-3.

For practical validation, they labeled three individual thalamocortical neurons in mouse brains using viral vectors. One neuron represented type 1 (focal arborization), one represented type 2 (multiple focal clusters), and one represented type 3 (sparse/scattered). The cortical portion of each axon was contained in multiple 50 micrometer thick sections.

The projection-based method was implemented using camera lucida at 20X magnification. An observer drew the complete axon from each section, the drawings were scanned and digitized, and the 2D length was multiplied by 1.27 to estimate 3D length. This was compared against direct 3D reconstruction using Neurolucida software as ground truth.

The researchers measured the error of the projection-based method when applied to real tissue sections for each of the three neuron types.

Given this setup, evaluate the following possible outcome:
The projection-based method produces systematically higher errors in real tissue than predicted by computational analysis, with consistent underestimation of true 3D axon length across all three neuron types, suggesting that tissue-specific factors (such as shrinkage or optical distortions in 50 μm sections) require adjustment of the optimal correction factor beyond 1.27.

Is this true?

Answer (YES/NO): NO